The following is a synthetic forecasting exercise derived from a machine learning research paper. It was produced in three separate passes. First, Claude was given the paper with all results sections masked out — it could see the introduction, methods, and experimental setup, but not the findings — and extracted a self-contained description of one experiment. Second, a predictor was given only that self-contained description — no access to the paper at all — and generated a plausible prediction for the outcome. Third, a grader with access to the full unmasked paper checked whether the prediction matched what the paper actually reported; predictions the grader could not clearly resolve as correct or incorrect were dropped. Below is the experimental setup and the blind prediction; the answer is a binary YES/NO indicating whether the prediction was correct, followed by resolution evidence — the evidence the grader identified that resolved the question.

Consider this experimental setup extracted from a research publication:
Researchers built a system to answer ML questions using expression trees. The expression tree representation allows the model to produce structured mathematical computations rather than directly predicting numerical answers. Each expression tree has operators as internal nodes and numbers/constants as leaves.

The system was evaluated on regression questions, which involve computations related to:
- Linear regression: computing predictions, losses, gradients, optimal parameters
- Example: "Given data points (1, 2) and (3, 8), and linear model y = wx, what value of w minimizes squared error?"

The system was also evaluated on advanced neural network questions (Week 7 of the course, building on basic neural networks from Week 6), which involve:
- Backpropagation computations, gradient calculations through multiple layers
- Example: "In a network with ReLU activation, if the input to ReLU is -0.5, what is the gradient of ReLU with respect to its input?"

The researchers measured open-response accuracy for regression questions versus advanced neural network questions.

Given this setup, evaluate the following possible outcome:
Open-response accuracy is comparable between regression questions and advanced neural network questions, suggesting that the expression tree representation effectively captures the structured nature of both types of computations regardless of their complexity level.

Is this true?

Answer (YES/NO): YES